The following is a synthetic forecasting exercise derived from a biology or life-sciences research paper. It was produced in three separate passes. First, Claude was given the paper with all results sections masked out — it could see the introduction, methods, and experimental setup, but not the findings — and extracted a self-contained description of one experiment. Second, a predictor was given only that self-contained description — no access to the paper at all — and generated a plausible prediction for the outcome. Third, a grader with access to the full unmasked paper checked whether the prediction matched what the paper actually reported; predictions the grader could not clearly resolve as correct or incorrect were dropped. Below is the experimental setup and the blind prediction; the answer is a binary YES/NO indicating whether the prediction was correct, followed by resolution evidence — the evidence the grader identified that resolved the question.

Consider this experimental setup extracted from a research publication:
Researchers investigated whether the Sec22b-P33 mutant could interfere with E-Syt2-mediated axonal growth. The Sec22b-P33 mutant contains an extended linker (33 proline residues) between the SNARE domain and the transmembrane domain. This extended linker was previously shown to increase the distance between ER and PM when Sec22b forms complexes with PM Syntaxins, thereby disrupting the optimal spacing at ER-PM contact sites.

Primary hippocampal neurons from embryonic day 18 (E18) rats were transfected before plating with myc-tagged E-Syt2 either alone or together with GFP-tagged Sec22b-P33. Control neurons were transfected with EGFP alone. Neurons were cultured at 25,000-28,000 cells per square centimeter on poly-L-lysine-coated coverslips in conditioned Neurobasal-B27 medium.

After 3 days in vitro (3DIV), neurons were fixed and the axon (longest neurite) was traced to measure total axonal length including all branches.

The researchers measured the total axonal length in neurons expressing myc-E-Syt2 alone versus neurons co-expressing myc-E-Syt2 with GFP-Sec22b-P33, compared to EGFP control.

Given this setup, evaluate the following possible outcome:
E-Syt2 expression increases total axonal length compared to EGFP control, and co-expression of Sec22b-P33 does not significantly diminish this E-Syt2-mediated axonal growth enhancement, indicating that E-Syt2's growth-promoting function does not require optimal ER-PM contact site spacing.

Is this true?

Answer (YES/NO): NO